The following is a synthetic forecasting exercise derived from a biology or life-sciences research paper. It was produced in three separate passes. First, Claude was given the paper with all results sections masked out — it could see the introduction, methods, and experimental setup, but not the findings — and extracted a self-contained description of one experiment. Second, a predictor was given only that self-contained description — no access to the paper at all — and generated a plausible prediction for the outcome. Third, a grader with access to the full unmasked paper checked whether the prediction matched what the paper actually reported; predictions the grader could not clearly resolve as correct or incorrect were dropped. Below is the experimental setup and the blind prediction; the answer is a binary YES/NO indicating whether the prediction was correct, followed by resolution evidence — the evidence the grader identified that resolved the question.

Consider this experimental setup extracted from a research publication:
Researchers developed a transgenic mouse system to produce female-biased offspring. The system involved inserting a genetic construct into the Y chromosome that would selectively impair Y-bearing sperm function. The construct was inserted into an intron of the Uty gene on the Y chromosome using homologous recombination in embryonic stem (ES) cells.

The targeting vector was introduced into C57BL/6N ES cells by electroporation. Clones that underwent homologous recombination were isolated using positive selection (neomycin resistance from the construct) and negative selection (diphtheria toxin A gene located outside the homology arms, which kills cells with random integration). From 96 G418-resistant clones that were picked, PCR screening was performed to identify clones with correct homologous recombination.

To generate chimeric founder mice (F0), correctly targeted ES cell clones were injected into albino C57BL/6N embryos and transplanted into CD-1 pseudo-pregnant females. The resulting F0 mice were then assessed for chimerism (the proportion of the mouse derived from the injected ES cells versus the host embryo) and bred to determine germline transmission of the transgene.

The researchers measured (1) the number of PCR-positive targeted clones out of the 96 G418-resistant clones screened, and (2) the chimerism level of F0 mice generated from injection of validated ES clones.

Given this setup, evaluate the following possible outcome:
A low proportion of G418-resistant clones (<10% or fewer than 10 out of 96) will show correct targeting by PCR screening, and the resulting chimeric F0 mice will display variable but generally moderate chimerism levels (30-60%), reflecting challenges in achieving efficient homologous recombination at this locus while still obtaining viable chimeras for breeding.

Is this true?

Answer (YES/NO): NO